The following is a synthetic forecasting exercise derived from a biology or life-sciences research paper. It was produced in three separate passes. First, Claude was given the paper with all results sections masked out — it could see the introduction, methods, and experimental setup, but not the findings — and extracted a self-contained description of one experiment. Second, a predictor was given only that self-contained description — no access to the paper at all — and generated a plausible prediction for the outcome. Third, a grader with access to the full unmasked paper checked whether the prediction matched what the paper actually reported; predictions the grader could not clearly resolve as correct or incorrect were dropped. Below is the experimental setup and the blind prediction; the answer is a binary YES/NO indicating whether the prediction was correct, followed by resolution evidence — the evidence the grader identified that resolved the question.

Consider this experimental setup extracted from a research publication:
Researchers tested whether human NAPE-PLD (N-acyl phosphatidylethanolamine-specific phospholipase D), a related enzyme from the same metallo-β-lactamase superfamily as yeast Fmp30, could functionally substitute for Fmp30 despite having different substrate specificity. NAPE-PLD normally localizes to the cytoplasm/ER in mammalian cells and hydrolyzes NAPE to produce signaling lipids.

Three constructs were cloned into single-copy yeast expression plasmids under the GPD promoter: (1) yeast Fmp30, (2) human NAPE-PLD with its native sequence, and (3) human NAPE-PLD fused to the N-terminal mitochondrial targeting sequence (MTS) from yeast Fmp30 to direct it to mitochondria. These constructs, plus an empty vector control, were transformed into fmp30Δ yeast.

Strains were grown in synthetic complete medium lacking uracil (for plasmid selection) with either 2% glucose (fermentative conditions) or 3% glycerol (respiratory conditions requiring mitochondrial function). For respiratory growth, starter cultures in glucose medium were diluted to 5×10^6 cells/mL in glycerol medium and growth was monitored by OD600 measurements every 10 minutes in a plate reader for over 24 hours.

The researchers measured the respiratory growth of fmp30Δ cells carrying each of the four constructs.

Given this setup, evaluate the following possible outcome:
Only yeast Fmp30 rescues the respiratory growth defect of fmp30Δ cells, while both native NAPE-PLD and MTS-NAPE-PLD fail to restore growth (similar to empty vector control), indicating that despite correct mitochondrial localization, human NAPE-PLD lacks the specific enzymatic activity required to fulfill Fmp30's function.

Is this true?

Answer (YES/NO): NO